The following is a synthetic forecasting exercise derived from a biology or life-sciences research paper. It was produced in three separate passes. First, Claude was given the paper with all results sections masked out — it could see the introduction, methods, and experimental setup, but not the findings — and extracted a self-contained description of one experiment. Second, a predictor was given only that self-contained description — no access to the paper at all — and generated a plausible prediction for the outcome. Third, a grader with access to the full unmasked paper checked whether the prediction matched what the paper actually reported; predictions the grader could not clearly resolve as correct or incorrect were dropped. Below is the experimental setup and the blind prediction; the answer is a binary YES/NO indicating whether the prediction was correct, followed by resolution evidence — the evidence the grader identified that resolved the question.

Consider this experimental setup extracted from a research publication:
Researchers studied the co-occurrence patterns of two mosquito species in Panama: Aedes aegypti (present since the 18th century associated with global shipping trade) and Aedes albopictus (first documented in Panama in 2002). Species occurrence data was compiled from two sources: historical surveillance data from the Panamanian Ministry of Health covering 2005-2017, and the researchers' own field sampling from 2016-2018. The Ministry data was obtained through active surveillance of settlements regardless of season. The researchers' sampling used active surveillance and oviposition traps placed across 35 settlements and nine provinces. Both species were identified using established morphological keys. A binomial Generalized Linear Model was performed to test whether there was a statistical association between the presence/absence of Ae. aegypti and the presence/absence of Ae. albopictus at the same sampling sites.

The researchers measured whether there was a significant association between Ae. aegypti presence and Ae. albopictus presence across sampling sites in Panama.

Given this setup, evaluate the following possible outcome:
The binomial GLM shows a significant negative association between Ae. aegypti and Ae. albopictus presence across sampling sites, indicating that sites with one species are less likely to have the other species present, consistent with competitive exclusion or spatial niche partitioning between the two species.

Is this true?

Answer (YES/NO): NO